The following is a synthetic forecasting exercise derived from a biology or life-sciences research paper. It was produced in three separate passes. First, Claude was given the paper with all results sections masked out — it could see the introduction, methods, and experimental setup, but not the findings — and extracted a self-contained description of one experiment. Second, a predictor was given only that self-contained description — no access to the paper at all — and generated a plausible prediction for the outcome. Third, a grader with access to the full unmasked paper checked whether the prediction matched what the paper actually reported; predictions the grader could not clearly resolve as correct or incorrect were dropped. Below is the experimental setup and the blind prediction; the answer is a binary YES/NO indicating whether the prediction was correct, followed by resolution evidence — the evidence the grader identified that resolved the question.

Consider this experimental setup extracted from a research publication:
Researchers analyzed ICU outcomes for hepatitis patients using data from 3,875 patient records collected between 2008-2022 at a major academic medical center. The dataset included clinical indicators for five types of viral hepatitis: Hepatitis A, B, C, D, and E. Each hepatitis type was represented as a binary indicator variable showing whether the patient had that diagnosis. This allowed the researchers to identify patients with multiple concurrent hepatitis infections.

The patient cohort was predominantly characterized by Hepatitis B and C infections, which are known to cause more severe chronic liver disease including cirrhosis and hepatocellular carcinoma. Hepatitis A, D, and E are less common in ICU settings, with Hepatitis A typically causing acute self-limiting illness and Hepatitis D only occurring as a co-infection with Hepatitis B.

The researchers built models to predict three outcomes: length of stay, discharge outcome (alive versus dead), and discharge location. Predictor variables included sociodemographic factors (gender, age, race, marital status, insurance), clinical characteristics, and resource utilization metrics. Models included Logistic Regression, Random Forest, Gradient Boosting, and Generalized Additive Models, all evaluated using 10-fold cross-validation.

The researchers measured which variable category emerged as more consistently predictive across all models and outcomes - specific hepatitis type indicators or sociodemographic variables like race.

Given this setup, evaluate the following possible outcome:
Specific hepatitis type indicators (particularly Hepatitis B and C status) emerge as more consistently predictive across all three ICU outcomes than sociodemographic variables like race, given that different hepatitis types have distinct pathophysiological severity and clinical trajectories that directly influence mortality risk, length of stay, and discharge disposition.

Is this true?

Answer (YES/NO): NO